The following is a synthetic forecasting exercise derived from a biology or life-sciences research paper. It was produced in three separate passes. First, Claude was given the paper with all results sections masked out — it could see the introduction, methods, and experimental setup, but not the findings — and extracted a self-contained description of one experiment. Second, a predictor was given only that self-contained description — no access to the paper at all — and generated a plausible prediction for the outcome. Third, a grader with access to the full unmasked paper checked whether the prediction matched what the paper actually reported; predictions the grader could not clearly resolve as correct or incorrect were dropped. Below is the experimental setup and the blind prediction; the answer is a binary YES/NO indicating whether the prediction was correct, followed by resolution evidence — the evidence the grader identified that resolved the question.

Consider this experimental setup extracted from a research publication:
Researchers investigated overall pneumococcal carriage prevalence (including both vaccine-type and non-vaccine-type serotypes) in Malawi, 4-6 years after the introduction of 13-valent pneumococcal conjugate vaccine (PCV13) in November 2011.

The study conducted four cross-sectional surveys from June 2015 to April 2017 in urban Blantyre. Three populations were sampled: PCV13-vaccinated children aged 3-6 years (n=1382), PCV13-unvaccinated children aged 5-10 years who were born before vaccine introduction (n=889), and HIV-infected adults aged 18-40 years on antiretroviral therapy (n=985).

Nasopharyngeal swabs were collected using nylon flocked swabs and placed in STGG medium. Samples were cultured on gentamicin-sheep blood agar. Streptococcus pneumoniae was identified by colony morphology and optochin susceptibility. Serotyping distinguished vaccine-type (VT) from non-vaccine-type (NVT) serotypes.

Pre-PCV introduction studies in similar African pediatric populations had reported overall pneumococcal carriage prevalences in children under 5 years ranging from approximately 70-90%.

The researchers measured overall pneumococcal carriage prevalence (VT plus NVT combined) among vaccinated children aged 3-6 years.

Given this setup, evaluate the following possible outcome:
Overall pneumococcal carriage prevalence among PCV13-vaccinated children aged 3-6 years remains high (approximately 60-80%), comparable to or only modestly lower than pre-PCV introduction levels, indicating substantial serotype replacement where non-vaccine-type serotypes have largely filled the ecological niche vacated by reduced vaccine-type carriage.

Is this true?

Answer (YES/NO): YES